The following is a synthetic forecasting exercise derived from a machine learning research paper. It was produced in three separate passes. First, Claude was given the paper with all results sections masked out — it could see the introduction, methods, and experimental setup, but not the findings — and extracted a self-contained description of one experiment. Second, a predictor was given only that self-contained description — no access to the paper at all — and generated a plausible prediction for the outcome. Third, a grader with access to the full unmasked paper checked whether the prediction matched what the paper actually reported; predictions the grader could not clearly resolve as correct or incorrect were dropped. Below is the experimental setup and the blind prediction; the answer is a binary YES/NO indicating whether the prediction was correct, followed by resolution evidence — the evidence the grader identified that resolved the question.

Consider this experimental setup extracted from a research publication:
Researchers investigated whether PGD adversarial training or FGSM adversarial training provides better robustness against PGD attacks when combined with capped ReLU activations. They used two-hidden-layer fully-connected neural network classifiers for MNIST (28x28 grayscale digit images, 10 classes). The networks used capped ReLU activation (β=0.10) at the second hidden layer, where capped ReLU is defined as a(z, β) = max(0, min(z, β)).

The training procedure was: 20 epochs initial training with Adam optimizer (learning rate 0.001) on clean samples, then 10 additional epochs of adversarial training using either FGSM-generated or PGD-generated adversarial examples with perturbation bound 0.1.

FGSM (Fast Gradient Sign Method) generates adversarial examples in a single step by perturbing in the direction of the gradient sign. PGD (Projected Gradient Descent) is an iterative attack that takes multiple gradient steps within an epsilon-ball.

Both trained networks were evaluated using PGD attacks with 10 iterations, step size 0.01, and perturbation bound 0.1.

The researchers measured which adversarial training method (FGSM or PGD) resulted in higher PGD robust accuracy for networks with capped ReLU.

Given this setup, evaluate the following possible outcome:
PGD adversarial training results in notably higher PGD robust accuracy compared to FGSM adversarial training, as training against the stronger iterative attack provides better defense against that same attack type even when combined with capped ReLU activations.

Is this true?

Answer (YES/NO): NO